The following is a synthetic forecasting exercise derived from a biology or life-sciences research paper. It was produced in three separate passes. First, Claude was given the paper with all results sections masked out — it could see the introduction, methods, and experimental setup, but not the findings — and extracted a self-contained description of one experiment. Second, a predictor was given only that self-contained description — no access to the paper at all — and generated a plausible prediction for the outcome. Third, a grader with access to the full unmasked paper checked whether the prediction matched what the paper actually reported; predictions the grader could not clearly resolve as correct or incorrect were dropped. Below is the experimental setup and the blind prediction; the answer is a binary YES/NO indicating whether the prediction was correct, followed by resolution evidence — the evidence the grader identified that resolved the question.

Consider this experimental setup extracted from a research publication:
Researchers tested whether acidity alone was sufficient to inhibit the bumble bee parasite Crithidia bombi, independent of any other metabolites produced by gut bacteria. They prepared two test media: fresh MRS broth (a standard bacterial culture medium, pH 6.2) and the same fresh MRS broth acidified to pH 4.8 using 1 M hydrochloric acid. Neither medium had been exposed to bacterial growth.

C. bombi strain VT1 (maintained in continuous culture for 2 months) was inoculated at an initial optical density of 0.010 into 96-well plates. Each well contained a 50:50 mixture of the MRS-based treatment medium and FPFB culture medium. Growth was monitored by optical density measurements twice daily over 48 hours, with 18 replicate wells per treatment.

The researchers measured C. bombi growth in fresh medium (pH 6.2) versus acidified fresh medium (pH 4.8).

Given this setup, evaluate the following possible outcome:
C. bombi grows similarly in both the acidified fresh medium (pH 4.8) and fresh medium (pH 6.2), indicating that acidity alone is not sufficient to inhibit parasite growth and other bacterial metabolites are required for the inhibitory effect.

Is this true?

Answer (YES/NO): NO